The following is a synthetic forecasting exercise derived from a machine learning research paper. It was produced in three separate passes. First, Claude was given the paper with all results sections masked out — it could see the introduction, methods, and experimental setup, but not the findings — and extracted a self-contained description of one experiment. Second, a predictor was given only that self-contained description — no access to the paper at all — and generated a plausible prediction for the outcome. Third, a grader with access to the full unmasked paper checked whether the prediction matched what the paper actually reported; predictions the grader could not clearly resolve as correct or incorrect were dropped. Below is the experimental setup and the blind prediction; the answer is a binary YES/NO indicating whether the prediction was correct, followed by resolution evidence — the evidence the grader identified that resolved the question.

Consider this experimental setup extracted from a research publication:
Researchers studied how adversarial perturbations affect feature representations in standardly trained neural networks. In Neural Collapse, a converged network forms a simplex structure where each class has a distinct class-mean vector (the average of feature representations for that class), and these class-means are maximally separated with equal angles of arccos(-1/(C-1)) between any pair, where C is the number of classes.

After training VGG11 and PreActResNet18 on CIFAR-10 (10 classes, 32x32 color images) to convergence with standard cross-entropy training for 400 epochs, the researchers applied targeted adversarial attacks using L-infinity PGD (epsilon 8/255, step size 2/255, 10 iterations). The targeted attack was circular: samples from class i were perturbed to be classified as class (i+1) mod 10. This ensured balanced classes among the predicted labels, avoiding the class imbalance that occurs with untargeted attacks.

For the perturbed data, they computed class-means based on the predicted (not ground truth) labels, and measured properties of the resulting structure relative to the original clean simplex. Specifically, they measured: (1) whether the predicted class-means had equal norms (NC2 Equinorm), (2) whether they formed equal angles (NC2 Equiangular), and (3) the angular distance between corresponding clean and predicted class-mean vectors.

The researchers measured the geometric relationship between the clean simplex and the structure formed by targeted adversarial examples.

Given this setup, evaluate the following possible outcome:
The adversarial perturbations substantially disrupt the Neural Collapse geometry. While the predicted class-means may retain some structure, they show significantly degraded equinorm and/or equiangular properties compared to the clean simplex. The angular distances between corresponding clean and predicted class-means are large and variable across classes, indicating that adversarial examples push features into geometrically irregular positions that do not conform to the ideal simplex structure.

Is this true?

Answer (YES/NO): NO